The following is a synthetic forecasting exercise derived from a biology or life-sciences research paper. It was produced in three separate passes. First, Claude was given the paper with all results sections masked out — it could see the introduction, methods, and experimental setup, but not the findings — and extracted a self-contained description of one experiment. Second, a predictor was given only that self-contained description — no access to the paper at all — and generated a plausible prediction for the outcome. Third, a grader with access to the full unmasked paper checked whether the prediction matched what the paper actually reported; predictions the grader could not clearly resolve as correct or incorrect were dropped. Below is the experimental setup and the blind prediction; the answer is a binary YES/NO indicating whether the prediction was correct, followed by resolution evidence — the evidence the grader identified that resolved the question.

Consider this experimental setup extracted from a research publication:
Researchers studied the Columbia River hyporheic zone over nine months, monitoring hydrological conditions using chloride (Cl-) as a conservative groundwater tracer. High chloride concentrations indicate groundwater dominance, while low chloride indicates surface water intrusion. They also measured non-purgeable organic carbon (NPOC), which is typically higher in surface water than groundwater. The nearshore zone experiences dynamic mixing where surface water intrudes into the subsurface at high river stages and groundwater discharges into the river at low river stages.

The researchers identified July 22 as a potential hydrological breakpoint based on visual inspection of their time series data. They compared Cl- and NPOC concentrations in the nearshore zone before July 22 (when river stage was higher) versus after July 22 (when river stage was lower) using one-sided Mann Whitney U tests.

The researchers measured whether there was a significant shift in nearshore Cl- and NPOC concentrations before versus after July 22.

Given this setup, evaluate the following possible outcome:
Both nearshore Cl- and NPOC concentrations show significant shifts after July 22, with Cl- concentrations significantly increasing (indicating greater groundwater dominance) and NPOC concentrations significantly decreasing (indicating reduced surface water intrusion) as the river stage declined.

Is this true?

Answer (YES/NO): YES